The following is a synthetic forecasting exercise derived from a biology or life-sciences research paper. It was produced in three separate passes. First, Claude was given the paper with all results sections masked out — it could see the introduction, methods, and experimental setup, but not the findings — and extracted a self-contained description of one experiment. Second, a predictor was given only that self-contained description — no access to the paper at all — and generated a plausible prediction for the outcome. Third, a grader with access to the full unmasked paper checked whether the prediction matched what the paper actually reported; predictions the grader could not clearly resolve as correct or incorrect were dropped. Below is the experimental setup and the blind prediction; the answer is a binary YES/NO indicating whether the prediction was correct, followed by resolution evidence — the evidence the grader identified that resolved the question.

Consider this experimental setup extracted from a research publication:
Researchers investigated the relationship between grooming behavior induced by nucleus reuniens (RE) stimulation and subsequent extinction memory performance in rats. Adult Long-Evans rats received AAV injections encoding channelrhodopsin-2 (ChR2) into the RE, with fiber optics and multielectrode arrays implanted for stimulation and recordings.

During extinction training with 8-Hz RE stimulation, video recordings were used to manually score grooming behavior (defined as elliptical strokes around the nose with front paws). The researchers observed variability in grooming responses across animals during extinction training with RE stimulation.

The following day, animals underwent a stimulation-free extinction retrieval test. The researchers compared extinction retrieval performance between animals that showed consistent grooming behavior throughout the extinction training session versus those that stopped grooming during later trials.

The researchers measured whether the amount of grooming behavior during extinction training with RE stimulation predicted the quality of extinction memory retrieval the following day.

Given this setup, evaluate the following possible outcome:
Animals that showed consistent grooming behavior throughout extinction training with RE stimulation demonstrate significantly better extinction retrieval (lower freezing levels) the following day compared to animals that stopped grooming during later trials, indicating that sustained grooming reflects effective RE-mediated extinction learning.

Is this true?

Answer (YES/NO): NO